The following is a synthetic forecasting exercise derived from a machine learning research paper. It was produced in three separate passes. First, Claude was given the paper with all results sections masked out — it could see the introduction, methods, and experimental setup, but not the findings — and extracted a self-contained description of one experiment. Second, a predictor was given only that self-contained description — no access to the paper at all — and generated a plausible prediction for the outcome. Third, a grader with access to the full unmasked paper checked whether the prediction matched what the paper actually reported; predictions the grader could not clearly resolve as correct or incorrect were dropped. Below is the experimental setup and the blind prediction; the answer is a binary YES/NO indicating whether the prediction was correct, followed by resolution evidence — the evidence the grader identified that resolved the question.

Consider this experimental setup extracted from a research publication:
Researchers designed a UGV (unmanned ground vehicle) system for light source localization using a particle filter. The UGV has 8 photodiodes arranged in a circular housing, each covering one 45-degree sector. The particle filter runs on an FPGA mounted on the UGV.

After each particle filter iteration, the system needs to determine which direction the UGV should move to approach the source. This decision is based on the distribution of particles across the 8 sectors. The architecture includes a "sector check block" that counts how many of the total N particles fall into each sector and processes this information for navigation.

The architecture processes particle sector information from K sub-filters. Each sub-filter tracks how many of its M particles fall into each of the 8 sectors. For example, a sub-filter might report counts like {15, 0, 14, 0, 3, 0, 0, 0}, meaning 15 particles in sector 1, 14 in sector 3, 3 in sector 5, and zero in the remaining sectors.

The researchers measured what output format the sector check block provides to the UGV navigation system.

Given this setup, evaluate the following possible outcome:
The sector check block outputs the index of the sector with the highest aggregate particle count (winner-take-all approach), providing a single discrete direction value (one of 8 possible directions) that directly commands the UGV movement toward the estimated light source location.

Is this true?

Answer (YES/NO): YES